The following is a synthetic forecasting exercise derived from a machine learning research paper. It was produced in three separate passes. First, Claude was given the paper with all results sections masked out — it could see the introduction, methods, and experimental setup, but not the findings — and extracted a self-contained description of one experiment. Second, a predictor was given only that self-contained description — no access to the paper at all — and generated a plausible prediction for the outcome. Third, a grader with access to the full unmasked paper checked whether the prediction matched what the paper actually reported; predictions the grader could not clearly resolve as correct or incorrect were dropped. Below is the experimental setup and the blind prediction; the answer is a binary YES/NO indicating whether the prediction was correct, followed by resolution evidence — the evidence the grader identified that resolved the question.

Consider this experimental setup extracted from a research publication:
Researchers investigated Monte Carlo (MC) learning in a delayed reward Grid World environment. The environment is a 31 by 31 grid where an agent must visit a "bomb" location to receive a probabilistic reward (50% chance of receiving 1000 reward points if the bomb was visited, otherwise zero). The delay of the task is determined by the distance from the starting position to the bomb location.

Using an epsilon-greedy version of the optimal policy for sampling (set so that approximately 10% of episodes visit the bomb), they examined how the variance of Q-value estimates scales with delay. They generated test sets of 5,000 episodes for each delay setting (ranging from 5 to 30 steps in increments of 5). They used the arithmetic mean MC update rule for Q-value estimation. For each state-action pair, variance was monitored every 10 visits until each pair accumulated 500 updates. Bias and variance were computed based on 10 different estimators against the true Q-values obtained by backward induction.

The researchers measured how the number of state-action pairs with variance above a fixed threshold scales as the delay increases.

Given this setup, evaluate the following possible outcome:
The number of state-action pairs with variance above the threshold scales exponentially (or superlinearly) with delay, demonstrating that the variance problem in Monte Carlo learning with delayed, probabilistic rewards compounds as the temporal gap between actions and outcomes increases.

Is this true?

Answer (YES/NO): YES